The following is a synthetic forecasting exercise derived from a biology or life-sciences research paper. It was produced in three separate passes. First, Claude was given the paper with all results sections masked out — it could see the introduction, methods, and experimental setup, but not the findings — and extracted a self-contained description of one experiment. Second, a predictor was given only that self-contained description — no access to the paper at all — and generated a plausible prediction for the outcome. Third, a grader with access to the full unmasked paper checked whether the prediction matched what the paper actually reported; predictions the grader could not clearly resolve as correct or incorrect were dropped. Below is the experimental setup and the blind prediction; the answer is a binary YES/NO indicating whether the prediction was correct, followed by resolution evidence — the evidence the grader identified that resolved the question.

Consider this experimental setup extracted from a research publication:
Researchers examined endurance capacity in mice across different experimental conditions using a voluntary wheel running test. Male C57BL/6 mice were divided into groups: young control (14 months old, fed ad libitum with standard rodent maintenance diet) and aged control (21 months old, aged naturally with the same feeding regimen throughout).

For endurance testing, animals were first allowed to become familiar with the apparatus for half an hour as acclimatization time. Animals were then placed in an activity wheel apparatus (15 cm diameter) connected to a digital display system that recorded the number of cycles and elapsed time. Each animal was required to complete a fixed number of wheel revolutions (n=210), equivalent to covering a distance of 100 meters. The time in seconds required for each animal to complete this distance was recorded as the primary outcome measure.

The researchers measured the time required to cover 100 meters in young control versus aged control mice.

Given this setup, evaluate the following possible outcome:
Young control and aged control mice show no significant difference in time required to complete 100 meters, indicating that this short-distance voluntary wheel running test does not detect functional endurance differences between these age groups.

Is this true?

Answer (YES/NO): NO